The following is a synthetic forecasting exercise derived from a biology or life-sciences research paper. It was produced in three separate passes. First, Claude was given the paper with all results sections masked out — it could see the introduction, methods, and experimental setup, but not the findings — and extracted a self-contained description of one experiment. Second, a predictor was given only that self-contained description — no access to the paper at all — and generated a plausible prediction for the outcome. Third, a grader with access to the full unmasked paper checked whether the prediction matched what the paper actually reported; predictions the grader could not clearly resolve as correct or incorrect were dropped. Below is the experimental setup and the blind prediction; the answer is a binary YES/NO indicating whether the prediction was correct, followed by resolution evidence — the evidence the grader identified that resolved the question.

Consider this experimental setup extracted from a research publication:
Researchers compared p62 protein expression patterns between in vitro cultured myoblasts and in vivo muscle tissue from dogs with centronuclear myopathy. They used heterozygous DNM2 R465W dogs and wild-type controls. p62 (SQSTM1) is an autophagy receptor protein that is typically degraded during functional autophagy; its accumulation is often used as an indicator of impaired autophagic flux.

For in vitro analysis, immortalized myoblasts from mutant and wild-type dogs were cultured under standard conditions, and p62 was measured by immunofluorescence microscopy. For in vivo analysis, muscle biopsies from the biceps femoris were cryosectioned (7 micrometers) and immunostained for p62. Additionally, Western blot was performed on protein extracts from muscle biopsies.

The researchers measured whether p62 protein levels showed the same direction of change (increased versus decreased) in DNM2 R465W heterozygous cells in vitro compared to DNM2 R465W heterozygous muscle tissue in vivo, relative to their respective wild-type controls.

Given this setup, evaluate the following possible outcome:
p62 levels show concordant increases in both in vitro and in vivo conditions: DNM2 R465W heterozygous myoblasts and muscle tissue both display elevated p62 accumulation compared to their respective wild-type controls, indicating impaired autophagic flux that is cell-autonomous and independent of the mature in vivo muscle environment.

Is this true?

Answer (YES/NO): NO